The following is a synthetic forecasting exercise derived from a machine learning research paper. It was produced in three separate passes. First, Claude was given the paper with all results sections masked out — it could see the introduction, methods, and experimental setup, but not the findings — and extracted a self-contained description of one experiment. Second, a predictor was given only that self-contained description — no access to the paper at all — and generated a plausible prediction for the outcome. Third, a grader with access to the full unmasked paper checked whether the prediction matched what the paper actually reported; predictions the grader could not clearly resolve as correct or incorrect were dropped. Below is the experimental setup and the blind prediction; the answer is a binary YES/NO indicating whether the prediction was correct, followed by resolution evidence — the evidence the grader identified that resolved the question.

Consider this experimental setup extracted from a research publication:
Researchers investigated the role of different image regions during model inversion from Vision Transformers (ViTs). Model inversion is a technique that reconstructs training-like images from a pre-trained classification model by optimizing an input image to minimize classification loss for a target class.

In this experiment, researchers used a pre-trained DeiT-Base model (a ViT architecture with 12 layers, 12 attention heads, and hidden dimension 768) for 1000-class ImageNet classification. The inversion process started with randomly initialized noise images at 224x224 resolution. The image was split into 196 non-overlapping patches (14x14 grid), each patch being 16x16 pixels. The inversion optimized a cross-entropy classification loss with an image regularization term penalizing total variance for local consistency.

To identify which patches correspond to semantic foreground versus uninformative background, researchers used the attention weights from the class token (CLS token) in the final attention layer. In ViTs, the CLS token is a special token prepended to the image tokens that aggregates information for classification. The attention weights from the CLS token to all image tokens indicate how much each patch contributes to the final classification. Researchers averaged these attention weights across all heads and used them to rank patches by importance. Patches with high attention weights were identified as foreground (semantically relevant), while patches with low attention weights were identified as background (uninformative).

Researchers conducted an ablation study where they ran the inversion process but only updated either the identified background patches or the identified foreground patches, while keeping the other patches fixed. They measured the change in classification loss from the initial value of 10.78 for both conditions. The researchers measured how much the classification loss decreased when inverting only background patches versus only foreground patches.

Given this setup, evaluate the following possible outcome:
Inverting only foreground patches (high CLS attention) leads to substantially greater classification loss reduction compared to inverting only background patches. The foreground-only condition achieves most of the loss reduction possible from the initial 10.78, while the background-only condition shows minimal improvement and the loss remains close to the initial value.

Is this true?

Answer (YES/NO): YES